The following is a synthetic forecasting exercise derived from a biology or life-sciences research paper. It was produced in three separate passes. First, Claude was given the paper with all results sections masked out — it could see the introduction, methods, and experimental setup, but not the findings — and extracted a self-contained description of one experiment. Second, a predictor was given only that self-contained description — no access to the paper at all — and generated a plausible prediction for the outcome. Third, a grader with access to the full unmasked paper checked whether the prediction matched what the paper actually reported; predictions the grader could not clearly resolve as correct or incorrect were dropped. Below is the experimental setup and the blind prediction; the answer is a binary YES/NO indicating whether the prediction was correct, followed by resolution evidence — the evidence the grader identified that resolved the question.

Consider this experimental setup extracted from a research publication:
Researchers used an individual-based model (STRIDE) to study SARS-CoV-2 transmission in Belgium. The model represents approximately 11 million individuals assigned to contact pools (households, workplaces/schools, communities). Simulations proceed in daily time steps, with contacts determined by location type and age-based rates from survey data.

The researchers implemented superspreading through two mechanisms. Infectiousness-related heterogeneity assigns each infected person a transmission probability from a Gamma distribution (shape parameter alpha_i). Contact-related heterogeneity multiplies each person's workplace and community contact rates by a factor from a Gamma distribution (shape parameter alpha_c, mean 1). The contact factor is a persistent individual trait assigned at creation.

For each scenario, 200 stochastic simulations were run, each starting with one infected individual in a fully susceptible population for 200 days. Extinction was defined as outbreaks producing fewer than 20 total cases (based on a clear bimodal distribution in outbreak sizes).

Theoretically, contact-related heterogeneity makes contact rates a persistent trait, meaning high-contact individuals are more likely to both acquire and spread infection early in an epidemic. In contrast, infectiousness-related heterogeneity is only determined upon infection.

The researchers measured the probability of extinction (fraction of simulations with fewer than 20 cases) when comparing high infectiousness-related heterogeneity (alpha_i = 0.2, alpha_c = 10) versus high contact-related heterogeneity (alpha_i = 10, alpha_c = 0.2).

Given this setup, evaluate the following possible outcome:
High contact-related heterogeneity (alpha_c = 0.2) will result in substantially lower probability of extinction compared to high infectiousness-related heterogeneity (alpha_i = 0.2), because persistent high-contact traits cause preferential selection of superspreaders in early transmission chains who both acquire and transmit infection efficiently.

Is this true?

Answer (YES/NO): YES